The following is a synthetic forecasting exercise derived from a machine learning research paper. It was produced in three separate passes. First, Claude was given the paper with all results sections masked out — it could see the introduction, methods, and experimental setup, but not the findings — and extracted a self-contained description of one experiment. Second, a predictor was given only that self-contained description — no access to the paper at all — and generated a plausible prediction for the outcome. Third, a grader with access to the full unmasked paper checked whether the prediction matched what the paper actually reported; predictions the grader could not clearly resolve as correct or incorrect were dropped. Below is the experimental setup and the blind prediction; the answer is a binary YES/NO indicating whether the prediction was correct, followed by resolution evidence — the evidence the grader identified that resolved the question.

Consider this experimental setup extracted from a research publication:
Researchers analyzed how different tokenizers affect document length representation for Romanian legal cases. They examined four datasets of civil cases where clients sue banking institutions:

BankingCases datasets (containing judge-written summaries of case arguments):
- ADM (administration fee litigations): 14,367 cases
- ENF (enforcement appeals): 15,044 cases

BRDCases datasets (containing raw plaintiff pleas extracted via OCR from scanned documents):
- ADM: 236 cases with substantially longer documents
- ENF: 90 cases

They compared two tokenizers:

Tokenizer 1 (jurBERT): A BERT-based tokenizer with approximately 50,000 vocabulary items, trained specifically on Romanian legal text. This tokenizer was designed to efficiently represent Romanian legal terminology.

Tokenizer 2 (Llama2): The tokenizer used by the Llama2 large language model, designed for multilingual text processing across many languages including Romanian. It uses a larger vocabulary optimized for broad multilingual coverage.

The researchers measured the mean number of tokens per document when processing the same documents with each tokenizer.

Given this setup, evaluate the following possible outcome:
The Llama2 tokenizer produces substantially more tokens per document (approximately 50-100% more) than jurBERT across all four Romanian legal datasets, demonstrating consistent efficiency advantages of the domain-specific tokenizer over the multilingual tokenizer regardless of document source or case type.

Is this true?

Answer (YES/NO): NO